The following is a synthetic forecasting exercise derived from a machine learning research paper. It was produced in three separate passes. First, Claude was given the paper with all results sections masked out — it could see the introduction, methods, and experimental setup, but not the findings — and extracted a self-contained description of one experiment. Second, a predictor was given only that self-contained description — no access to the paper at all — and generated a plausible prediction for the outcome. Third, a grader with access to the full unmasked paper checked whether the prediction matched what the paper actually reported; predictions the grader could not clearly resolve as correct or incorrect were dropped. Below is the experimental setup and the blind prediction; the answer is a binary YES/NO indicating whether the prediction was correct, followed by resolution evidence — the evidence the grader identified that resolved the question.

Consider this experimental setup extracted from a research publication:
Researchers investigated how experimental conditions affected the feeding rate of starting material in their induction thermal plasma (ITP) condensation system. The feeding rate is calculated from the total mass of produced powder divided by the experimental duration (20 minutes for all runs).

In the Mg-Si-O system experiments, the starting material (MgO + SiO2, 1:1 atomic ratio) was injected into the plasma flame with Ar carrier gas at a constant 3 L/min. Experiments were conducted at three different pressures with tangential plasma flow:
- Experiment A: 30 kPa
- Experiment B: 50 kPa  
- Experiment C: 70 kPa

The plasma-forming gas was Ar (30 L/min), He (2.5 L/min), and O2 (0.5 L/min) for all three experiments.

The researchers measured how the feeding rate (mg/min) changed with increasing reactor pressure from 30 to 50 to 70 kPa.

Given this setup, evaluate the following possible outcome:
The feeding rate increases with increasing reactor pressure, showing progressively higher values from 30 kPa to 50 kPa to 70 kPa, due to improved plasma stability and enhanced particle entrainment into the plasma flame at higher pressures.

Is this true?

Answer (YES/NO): NO